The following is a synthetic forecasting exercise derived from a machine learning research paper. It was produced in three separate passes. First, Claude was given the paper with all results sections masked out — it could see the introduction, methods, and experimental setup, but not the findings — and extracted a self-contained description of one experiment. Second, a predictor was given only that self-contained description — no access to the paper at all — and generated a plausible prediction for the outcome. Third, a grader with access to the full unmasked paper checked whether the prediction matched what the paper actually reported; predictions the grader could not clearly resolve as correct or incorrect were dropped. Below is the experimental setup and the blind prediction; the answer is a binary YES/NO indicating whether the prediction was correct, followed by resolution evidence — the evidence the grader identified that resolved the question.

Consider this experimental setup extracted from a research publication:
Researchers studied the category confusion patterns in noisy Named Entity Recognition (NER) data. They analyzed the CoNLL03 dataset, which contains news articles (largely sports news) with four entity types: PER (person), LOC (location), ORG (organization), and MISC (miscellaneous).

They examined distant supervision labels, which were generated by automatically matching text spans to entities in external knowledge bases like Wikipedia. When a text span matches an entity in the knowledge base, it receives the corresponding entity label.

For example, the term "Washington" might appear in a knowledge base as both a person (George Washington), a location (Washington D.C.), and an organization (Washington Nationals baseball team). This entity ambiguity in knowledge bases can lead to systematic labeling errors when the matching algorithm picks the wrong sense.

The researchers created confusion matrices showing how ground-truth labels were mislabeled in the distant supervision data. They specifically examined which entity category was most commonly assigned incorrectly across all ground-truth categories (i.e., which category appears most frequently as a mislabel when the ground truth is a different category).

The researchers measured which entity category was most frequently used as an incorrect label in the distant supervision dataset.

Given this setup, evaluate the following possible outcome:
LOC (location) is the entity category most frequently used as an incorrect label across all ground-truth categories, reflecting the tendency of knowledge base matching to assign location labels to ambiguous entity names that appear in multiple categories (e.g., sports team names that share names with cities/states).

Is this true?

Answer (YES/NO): NO